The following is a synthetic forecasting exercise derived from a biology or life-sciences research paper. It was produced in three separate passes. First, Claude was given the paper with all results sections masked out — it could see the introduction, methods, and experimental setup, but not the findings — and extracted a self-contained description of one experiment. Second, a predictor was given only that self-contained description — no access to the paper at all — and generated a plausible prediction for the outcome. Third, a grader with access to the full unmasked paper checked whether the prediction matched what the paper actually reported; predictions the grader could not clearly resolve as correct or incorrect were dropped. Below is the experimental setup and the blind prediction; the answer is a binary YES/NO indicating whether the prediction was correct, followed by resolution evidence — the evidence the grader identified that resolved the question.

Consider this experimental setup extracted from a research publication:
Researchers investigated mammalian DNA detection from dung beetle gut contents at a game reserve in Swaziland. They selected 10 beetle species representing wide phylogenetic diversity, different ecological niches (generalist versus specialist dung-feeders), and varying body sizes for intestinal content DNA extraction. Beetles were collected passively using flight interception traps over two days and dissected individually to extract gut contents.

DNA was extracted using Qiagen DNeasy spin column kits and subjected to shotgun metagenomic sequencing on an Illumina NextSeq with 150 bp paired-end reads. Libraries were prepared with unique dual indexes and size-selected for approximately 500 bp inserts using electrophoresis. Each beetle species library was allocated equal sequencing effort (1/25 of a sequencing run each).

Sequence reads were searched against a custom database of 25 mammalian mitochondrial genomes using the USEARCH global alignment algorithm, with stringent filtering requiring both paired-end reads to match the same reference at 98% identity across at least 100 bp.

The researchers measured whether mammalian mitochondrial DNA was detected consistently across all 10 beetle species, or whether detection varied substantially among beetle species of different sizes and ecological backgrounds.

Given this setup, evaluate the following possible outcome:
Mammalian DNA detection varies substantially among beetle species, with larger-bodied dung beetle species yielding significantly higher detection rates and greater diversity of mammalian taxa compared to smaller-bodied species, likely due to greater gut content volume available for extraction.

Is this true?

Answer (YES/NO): NO